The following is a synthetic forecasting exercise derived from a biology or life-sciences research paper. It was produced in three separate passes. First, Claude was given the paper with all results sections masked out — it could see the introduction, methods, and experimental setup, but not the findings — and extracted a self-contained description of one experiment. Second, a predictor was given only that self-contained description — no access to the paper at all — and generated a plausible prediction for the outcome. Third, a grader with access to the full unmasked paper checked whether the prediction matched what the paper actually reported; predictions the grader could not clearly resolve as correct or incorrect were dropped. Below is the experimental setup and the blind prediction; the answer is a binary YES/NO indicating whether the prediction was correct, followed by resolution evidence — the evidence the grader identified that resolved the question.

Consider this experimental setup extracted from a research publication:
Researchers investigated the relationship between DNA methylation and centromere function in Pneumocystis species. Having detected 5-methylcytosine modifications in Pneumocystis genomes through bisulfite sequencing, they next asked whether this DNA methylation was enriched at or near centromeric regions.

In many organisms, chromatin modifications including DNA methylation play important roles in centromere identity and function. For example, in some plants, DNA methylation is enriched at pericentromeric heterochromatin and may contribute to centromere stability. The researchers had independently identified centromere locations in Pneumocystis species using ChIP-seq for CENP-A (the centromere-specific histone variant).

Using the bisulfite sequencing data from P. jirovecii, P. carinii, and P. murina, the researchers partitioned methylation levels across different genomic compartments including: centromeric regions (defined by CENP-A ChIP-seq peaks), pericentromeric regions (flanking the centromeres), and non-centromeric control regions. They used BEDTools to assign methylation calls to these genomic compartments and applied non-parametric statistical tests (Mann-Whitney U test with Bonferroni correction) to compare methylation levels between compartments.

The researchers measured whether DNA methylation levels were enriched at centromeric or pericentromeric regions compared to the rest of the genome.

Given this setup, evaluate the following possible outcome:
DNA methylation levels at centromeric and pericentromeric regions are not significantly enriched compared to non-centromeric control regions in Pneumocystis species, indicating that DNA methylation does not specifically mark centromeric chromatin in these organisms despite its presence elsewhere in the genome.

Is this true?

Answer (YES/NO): YES